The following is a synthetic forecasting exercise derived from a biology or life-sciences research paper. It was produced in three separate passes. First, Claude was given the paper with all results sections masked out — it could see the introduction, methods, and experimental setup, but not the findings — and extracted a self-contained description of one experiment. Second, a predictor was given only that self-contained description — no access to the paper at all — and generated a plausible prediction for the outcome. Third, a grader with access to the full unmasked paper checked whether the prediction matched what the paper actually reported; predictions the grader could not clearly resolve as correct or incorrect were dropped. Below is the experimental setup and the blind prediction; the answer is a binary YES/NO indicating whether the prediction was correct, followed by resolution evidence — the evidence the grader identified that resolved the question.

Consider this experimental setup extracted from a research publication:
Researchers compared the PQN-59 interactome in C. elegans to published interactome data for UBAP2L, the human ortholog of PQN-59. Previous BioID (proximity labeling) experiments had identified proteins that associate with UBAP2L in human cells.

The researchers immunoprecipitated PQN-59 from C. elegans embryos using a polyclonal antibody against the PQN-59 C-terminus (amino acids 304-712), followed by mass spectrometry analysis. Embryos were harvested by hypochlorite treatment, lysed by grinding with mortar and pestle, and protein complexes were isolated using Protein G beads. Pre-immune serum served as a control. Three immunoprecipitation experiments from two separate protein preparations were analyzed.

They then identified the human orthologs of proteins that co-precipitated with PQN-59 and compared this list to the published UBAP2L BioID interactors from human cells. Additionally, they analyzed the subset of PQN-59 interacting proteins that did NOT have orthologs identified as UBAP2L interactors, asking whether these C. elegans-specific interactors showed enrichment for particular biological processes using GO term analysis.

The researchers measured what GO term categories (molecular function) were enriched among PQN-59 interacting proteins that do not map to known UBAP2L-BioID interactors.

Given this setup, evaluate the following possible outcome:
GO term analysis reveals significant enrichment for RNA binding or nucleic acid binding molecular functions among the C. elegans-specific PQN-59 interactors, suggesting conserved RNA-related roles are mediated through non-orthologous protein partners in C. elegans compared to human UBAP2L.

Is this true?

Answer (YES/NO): NO